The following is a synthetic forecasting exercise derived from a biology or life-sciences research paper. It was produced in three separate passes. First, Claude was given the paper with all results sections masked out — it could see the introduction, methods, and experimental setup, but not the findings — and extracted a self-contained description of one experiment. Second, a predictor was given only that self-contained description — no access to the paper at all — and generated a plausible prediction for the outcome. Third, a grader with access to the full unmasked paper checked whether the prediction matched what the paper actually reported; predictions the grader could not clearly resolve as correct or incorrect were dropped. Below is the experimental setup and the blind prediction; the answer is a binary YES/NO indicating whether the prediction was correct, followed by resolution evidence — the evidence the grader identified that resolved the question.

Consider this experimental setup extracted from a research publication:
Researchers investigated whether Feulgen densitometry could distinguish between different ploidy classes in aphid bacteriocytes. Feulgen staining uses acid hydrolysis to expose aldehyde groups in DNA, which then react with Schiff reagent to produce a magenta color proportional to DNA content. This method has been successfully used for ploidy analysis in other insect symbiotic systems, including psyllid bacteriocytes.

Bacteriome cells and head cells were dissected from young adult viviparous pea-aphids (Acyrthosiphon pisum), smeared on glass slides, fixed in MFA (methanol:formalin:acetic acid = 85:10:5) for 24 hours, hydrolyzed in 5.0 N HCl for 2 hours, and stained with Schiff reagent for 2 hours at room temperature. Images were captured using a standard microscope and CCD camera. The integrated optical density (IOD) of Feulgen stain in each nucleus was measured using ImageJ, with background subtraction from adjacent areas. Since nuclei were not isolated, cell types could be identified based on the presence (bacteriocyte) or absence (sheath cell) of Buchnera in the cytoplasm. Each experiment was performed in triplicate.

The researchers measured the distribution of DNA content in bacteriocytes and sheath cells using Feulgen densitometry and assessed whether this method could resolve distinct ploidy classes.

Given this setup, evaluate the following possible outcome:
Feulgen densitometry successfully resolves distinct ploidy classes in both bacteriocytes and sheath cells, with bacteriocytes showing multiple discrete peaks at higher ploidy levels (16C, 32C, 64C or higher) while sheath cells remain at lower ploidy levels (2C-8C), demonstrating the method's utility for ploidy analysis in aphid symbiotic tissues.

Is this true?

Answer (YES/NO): NO